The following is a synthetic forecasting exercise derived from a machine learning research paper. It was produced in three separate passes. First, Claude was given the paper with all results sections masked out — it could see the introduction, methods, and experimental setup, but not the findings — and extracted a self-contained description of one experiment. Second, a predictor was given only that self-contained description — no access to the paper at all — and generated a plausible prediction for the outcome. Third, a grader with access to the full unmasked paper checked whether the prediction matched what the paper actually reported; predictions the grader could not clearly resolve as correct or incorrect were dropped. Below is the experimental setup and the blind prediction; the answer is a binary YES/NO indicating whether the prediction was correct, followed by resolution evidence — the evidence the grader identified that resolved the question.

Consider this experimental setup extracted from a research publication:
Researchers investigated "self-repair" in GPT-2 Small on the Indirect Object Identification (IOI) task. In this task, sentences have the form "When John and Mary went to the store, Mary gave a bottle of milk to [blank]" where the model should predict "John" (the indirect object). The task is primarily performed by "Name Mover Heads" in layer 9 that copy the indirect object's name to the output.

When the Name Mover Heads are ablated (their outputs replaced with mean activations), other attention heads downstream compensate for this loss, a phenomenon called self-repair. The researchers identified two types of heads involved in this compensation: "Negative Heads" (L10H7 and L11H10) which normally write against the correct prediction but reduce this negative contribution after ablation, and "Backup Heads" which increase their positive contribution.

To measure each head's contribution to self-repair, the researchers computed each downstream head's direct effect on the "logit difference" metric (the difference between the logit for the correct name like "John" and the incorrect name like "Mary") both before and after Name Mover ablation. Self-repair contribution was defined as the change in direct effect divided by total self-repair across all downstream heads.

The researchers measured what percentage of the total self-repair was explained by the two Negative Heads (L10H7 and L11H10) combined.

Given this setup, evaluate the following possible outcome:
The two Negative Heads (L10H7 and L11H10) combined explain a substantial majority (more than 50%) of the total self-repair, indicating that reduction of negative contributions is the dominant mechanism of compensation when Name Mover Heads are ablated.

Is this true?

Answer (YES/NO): NO